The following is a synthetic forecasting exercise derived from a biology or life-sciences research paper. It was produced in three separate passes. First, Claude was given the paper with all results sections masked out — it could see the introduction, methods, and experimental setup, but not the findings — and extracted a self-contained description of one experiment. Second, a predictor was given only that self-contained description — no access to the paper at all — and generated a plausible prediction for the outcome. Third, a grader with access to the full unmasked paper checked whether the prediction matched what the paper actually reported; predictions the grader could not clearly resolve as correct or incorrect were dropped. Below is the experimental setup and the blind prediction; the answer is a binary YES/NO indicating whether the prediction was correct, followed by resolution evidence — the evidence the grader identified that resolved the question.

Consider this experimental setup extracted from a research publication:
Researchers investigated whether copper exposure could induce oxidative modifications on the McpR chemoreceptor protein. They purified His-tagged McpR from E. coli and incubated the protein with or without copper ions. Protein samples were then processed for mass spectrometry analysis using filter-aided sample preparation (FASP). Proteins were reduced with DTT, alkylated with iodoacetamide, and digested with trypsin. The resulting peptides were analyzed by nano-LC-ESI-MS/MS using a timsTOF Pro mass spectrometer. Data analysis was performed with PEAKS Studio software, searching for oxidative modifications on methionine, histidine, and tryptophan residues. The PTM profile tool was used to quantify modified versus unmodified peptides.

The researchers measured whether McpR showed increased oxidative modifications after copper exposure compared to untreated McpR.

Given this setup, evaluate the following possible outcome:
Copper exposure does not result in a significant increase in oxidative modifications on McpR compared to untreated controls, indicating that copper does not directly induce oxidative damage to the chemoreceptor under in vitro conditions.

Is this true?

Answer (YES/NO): NO